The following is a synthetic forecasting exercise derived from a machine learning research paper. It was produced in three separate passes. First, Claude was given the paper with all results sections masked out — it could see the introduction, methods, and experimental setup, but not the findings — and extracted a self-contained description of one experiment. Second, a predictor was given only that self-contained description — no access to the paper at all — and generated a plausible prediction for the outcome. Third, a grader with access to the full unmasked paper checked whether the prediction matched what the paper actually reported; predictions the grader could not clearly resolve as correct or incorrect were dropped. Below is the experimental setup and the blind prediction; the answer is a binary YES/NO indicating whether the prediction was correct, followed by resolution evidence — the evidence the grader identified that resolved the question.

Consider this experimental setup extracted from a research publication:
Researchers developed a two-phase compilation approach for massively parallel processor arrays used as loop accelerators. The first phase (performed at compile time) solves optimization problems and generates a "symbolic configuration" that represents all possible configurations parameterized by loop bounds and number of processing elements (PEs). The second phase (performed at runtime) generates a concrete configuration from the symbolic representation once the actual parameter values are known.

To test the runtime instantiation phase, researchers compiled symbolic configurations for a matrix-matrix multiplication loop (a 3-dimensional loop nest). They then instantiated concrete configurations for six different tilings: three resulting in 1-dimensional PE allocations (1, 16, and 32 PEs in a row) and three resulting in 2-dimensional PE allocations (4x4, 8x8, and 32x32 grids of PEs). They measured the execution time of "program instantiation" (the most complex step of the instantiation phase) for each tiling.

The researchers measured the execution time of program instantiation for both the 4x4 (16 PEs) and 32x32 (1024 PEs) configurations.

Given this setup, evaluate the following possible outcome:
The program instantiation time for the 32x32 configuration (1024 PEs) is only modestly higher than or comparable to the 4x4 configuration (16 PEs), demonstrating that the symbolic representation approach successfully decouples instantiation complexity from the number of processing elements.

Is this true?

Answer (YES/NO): YES